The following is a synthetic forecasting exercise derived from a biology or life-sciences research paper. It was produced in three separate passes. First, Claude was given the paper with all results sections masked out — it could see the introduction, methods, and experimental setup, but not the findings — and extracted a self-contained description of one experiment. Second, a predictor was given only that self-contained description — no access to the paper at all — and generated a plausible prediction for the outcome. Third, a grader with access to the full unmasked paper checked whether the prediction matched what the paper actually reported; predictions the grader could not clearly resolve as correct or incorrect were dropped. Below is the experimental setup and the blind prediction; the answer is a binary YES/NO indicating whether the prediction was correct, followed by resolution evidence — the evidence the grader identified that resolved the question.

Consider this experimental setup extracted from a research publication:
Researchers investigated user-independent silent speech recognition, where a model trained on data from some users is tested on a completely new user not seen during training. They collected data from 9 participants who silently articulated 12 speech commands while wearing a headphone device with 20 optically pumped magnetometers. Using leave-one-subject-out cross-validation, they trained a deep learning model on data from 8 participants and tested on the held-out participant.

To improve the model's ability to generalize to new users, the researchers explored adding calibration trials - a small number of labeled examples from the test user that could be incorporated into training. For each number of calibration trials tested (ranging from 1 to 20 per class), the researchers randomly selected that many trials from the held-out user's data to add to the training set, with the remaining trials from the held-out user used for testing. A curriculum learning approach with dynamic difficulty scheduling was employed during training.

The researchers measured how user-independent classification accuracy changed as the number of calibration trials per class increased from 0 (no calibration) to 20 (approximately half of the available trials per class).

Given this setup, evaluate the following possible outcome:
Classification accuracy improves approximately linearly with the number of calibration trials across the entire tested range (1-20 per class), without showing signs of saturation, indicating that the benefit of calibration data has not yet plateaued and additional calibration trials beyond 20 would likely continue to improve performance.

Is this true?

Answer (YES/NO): NO